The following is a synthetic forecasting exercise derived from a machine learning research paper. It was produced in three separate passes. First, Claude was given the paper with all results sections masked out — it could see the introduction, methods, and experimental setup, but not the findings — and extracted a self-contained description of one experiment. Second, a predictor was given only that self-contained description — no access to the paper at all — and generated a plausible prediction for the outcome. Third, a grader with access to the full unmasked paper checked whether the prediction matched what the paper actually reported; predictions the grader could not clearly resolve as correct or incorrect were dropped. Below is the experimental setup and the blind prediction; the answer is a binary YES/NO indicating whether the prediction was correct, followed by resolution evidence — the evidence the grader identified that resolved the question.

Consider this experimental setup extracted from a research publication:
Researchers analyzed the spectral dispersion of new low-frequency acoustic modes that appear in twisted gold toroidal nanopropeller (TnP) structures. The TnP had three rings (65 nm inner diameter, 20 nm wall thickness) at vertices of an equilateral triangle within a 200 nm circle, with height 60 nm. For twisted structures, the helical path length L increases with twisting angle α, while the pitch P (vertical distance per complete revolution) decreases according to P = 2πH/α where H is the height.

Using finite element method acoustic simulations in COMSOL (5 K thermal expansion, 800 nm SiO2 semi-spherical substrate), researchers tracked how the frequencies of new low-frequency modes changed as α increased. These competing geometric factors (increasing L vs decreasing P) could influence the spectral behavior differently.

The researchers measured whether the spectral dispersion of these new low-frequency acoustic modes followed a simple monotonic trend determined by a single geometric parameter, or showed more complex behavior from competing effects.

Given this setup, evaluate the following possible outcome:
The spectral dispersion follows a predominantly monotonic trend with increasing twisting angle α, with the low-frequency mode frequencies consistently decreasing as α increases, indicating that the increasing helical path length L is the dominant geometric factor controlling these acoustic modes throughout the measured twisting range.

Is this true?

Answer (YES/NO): NO